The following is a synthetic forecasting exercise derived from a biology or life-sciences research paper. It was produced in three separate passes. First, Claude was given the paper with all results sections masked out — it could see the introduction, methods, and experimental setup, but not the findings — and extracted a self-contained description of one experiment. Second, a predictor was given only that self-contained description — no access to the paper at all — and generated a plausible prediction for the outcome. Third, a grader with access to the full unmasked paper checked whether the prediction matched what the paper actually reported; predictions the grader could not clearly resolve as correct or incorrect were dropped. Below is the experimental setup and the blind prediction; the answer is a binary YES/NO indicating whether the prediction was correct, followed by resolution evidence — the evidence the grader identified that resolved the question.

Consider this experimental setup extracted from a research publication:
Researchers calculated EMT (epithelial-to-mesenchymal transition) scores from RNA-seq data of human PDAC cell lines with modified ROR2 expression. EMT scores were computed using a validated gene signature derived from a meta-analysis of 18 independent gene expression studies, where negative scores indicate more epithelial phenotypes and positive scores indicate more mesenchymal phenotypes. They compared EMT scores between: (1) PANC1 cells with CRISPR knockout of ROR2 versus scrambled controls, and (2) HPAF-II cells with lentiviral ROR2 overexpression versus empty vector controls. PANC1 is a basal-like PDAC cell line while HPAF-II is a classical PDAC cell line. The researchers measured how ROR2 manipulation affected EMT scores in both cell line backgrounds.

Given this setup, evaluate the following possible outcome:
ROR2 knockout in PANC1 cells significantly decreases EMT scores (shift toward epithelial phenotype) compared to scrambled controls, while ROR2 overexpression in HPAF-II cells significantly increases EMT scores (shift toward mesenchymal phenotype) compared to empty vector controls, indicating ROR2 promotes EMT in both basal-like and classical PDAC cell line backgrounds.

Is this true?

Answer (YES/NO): NO